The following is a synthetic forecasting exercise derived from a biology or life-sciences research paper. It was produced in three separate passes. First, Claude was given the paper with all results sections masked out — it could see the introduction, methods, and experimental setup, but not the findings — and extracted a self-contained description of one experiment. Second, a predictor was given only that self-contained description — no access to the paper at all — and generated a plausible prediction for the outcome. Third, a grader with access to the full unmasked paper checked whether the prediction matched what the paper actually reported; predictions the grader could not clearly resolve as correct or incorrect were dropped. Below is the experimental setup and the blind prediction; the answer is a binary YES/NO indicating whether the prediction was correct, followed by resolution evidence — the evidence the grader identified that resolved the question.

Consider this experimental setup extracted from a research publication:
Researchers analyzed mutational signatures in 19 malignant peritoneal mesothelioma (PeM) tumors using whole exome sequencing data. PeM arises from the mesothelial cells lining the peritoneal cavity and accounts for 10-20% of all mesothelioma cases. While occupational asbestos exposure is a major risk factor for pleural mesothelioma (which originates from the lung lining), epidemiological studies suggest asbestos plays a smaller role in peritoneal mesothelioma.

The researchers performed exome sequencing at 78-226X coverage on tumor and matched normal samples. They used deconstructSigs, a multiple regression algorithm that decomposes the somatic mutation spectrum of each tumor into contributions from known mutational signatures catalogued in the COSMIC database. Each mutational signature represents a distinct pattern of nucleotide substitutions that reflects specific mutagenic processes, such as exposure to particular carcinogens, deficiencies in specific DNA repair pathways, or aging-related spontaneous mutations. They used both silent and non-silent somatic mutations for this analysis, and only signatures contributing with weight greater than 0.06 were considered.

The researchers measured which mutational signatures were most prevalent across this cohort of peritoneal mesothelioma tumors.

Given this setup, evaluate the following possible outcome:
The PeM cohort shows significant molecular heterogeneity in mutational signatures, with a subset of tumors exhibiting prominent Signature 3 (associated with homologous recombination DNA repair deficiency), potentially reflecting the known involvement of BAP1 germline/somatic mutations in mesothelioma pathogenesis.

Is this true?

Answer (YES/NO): NO